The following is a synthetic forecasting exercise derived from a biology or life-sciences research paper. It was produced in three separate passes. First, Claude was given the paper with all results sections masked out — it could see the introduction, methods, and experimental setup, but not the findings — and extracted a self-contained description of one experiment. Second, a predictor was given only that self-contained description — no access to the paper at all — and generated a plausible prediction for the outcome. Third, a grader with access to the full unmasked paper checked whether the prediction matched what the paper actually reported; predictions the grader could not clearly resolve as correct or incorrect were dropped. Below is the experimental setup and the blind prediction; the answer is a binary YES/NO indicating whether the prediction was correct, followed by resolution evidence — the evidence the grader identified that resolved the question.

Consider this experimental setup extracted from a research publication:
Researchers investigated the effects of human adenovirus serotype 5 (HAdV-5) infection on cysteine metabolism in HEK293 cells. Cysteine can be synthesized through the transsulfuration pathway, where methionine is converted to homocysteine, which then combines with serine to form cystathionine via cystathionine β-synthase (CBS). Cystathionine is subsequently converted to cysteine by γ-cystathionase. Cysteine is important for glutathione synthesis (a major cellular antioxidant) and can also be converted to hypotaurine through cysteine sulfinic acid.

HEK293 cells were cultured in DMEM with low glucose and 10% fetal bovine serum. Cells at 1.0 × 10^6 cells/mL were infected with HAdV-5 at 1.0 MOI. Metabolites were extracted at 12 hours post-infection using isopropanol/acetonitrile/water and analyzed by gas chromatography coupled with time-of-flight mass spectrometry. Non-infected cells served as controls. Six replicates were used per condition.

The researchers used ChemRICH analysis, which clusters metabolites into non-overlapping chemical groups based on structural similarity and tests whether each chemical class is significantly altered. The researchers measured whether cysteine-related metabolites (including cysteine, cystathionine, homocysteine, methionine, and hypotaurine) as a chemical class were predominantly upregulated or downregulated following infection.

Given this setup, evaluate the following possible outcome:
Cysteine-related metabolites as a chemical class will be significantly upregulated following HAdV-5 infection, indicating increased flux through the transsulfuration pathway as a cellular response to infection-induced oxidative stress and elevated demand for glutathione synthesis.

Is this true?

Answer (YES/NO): NO